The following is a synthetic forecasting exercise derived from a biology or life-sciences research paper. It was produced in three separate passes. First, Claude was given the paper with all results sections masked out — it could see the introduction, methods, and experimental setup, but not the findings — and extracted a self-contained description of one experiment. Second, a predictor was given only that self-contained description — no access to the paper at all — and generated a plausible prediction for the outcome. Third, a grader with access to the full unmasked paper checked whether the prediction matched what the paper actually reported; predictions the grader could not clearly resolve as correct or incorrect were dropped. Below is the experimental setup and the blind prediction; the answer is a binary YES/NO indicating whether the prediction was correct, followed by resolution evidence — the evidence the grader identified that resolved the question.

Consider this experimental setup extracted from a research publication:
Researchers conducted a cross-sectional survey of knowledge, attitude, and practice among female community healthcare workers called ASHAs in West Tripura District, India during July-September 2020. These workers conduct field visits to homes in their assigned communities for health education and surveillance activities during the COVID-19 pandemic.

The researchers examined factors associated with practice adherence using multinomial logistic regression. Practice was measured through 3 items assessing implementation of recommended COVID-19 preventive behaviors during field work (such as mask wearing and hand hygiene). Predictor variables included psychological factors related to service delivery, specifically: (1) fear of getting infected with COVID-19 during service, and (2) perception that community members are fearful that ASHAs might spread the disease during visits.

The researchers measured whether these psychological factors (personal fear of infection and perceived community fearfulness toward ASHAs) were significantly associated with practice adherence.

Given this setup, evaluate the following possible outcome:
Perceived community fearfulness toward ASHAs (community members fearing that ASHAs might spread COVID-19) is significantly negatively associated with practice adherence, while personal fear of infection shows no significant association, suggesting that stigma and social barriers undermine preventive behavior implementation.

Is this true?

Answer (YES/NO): NO